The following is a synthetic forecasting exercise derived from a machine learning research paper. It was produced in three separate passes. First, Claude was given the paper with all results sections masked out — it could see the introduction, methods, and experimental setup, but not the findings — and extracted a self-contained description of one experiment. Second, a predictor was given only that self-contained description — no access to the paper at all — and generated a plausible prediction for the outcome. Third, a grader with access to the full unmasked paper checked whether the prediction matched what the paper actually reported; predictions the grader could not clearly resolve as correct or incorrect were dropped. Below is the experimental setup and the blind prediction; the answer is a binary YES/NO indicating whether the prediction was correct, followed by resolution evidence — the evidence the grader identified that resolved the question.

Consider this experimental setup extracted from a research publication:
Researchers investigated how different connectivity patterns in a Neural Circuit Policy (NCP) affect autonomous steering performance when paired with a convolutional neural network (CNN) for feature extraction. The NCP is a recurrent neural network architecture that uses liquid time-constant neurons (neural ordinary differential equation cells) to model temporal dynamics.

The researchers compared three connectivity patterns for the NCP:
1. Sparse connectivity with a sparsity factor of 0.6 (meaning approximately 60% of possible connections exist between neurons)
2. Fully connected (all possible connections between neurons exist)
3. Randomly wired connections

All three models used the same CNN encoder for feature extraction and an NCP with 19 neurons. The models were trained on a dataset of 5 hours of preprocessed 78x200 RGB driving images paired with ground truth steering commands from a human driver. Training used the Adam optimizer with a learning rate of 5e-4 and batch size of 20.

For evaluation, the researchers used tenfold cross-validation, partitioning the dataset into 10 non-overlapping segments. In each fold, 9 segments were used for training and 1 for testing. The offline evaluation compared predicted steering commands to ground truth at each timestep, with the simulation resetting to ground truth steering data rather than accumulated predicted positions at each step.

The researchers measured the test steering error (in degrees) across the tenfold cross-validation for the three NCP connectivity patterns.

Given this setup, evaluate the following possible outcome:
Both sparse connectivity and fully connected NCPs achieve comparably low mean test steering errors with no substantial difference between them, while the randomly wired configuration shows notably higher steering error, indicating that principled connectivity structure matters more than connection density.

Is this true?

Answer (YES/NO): NO